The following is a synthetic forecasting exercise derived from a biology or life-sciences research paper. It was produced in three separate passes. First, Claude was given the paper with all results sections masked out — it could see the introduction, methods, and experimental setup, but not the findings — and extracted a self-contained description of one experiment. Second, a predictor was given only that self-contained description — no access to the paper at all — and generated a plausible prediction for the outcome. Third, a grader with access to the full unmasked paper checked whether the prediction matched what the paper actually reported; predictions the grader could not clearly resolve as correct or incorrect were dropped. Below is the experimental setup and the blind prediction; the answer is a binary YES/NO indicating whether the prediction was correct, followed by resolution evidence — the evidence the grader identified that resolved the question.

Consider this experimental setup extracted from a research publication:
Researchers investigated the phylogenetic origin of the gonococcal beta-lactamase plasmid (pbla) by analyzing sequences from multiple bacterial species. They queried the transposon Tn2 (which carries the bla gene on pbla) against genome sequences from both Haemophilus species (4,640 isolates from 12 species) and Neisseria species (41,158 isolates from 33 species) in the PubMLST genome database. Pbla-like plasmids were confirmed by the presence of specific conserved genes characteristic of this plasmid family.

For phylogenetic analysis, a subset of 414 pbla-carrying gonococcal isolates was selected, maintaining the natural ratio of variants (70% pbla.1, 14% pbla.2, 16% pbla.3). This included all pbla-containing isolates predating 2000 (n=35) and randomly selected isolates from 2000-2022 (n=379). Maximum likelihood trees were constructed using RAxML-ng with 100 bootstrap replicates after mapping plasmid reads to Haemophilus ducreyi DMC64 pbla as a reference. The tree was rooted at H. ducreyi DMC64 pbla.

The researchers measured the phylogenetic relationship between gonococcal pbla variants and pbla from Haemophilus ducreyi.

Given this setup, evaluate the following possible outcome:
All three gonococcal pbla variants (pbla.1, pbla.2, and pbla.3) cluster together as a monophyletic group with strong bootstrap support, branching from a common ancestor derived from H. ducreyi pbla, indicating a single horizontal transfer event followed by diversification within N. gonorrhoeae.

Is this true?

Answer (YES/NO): NO